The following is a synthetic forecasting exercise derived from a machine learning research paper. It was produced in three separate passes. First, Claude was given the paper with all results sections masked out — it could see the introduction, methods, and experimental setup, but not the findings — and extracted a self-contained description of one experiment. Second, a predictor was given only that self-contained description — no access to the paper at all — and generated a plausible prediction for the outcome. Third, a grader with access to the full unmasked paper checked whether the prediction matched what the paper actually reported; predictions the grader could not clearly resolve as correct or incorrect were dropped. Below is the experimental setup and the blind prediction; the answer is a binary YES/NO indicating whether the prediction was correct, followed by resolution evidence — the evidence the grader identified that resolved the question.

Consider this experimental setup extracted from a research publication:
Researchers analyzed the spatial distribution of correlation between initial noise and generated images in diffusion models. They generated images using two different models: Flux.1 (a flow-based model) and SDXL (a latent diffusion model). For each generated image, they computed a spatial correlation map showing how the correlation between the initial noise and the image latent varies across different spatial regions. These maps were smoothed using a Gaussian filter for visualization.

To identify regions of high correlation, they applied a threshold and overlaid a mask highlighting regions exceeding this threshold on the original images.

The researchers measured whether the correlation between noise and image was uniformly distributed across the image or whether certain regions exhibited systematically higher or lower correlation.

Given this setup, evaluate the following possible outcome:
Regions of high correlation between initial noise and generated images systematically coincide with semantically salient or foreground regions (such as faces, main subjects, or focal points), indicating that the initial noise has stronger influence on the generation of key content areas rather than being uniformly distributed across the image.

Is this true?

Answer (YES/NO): YES